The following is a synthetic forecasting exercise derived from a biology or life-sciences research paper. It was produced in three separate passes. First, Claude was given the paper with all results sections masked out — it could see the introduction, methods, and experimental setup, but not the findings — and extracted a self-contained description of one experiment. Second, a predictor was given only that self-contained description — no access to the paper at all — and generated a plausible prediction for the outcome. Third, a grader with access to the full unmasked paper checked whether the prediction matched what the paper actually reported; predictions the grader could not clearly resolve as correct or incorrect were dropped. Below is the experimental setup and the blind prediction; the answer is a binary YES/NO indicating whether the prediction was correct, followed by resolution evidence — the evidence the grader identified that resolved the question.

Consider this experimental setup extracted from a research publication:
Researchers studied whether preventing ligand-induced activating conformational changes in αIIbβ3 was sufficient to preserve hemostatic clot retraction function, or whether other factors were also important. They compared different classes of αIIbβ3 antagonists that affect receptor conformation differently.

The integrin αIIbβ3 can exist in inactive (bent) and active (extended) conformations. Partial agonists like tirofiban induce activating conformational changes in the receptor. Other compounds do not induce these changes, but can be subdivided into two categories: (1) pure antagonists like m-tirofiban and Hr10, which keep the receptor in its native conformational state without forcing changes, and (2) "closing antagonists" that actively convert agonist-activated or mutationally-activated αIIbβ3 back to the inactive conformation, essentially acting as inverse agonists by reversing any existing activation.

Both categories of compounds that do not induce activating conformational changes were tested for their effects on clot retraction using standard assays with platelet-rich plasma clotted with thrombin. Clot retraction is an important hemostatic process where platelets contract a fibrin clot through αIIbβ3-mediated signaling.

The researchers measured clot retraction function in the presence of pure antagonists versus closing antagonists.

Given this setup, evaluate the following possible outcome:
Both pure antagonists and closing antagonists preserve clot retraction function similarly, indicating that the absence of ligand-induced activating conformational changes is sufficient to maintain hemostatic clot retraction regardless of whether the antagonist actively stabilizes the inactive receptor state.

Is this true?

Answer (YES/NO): NO